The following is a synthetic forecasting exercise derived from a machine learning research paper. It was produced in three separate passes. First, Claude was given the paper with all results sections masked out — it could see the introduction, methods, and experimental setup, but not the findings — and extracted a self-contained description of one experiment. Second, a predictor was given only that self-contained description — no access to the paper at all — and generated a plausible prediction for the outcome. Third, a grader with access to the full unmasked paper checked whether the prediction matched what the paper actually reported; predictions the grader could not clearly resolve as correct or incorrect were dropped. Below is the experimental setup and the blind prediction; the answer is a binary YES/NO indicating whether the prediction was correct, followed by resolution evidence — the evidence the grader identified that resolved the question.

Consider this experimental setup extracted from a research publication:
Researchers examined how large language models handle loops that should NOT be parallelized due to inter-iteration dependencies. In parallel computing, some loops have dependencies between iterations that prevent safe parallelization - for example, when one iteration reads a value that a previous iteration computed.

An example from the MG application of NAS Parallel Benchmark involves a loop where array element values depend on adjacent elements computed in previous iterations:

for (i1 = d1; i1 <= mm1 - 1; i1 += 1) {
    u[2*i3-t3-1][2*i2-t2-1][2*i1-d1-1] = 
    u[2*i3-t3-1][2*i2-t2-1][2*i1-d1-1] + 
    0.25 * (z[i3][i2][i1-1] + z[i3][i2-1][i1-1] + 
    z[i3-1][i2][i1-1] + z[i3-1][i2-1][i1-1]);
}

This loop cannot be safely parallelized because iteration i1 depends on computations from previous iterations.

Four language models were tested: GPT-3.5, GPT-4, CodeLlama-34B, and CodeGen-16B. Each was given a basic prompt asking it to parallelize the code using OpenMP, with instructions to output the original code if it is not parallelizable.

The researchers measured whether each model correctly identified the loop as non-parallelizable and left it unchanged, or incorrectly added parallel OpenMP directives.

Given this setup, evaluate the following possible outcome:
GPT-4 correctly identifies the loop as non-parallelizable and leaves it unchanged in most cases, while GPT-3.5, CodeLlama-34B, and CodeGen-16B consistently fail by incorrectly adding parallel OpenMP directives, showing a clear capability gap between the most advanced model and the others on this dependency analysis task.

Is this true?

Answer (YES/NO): NO